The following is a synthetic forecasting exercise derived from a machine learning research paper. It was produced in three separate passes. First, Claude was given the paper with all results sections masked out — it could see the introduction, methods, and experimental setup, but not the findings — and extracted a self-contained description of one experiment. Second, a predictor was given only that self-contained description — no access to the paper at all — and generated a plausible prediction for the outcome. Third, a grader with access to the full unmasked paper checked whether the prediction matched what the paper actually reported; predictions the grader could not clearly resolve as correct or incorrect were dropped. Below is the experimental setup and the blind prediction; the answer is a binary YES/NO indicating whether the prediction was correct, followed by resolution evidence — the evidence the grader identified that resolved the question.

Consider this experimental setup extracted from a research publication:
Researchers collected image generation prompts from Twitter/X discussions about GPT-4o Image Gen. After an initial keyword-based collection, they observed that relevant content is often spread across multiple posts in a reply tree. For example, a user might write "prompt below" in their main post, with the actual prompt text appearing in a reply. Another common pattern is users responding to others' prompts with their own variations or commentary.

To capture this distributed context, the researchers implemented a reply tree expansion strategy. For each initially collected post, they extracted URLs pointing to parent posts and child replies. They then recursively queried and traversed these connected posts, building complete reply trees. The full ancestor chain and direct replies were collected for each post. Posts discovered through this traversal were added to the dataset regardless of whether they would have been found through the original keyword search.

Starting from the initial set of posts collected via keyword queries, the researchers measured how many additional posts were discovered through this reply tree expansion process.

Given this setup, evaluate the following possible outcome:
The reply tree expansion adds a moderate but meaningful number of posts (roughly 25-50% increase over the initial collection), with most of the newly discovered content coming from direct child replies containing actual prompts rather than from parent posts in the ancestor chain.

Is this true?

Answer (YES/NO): YES